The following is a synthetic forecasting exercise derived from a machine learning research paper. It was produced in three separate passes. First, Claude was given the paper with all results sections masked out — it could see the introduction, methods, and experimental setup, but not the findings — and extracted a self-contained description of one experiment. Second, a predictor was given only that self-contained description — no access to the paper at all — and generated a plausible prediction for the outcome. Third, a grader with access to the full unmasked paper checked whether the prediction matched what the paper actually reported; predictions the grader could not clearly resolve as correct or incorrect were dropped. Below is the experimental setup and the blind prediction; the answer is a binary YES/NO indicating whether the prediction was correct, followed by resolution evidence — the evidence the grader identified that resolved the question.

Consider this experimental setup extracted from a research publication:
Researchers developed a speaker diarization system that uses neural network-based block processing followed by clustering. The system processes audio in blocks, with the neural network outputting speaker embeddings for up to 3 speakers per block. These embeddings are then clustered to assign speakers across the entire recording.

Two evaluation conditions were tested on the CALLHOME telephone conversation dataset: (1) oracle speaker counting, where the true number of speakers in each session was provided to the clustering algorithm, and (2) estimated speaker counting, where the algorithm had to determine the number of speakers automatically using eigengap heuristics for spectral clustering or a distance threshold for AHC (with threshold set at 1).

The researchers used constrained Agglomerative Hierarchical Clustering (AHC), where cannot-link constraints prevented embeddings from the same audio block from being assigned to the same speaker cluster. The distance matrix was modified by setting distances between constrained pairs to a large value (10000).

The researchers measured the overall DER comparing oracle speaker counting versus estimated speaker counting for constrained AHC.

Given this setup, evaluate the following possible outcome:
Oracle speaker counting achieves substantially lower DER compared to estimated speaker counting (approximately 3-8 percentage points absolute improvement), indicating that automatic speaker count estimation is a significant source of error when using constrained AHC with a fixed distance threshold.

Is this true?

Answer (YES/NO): NO